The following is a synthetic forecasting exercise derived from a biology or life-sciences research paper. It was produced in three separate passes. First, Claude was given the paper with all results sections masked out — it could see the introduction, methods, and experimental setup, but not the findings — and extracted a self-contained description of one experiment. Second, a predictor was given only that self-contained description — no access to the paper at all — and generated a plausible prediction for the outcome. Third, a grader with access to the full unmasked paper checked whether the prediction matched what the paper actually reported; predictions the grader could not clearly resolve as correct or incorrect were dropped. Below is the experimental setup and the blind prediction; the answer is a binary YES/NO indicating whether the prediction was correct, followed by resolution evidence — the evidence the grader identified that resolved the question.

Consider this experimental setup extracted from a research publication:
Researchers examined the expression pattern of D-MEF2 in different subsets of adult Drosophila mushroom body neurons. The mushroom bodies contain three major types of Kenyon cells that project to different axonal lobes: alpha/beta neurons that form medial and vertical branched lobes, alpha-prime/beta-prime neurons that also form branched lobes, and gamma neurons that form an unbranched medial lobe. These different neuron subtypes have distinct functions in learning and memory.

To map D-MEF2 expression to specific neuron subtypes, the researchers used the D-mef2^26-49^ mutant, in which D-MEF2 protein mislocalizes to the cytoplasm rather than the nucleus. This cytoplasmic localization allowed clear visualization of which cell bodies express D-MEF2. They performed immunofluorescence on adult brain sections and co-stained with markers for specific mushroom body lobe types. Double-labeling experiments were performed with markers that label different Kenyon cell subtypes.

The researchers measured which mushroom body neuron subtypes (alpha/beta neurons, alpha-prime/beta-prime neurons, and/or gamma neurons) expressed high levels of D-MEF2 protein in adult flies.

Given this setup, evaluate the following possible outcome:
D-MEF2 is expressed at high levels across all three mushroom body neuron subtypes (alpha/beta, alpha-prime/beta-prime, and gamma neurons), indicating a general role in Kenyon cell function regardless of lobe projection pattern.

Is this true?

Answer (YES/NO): NO